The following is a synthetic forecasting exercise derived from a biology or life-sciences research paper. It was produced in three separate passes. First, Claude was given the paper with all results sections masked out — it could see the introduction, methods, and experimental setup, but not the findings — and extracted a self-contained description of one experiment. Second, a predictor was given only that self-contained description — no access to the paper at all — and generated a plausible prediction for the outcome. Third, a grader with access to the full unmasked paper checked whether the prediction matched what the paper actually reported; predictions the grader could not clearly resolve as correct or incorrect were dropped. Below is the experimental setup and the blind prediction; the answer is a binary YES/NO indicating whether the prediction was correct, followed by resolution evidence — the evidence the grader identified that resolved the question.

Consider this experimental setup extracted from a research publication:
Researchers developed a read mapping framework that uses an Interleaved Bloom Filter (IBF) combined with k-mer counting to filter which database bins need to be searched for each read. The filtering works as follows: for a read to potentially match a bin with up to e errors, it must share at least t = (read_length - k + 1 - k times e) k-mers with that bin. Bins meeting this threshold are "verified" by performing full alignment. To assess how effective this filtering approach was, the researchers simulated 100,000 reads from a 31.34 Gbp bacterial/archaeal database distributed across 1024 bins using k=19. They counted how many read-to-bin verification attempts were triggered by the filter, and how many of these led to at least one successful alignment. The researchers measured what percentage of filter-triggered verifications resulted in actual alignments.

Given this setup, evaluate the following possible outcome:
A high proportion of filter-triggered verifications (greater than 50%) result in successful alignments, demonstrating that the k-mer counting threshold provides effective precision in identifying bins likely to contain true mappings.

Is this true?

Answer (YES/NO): YES